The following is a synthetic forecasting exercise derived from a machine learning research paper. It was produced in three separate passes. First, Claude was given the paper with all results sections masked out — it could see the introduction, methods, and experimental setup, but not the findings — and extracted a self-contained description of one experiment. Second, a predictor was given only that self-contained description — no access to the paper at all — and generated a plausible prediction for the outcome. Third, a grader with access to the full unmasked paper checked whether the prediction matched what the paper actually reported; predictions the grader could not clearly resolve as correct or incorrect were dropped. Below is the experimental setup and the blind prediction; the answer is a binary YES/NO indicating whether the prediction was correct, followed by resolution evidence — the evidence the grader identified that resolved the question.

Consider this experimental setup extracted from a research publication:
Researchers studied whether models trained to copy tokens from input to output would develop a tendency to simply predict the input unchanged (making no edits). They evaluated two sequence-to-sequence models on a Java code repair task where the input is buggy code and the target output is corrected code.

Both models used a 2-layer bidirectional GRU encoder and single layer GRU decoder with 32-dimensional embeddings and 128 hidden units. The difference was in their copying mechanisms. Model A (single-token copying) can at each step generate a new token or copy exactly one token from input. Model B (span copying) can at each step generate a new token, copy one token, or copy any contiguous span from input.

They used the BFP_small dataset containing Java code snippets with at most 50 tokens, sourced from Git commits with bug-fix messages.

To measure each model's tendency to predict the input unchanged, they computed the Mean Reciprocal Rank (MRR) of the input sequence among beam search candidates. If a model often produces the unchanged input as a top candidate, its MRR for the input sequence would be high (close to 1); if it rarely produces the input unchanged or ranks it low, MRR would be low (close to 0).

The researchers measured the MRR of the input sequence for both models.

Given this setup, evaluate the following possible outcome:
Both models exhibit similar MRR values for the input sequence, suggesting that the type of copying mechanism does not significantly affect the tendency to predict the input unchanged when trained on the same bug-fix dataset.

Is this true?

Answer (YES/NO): NO